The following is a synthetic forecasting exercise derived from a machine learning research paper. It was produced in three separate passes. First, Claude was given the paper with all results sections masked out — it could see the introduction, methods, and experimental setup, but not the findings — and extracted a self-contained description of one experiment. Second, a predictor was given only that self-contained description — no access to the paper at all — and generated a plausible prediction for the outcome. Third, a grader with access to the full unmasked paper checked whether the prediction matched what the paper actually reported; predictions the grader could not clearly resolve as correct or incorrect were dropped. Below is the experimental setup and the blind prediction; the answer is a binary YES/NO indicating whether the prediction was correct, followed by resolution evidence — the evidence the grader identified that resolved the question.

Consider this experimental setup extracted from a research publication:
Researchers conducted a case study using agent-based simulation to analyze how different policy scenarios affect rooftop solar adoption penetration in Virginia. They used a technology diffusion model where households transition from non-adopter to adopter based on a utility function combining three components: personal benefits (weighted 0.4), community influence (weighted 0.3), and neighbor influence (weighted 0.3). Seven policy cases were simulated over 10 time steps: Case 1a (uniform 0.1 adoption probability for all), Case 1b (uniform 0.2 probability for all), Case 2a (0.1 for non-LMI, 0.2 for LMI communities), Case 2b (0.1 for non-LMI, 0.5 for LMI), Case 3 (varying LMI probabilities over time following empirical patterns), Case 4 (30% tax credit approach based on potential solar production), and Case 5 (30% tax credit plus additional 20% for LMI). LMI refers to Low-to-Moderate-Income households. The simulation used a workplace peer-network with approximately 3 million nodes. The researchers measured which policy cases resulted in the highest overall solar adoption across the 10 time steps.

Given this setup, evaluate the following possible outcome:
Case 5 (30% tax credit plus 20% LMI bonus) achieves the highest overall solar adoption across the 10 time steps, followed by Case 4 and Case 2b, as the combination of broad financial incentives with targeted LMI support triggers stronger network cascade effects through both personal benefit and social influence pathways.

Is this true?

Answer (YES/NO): NO